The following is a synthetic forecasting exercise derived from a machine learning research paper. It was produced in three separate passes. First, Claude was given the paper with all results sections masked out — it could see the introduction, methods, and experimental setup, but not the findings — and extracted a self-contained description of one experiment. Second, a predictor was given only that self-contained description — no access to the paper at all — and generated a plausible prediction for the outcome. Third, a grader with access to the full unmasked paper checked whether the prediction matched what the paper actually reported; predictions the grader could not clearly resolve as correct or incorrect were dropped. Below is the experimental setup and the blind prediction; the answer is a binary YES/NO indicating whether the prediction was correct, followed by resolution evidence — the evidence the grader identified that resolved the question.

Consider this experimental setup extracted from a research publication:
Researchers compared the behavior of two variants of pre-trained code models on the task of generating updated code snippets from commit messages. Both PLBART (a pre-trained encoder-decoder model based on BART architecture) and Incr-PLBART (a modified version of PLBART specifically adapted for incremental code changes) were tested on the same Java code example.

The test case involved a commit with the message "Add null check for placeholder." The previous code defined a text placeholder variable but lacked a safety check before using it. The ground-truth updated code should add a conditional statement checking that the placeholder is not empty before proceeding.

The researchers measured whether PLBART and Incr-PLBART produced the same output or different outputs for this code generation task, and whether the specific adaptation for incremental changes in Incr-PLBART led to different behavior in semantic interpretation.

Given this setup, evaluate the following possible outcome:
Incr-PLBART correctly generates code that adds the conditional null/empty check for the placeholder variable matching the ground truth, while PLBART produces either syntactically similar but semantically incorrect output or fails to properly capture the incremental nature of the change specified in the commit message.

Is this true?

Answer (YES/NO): NO